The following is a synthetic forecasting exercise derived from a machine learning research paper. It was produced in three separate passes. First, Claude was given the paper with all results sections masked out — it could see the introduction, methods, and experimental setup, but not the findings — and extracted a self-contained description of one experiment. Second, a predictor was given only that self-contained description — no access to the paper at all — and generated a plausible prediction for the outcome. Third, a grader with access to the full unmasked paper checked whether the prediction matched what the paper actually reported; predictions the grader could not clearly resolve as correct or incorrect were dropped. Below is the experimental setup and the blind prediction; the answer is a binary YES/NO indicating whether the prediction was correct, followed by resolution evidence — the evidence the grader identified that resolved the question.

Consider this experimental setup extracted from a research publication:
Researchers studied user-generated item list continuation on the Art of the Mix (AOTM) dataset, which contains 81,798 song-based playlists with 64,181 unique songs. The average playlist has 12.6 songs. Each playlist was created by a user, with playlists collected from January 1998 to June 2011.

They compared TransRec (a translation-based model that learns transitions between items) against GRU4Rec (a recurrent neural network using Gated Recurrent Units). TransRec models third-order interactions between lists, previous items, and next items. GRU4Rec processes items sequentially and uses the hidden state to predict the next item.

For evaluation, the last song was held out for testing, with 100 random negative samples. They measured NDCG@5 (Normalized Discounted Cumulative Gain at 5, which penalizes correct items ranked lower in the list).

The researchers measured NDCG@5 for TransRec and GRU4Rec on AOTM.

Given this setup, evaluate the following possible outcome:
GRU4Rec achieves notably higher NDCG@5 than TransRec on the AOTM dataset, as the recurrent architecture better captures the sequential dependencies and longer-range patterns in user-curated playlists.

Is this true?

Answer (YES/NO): NO